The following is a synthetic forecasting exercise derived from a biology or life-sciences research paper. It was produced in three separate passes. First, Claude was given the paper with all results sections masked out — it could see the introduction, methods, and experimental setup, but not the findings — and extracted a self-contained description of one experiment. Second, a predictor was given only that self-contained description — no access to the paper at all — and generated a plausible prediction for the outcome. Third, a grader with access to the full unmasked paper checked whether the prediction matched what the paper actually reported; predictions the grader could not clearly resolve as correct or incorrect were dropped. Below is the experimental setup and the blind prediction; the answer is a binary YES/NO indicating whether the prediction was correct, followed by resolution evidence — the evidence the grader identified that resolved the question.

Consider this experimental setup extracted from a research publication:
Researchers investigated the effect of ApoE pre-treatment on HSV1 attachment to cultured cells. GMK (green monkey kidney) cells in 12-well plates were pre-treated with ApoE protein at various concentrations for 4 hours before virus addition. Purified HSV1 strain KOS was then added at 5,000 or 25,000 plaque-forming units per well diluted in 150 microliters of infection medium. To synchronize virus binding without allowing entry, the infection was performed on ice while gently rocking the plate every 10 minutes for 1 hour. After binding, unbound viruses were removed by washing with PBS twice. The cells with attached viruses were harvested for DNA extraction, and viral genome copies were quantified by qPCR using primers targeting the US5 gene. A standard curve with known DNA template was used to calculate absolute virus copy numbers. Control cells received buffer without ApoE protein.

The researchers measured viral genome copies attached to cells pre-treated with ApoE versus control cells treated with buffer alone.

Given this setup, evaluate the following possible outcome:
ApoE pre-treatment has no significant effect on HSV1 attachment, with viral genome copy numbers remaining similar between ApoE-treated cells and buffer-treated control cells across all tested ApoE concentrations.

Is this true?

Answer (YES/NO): NO